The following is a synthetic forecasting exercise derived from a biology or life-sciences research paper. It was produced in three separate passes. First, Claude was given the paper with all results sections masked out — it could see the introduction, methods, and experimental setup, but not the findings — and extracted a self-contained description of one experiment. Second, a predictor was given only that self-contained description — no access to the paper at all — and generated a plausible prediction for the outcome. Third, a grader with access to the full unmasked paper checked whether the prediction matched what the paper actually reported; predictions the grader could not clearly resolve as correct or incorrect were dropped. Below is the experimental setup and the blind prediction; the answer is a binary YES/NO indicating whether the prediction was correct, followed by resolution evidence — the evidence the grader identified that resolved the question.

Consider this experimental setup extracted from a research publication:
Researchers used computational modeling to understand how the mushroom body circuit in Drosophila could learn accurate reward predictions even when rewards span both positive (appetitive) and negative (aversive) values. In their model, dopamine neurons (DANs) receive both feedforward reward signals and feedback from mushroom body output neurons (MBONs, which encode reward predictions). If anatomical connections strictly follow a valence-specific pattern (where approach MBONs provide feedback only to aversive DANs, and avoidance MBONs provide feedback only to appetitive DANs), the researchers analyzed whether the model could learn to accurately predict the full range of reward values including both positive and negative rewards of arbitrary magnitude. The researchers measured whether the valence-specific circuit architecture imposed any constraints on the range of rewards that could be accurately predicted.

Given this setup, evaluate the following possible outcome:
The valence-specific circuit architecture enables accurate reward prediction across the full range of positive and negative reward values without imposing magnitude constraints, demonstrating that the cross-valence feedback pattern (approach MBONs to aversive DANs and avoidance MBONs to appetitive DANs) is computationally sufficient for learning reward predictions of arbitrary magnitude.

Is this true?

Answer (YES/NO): NO